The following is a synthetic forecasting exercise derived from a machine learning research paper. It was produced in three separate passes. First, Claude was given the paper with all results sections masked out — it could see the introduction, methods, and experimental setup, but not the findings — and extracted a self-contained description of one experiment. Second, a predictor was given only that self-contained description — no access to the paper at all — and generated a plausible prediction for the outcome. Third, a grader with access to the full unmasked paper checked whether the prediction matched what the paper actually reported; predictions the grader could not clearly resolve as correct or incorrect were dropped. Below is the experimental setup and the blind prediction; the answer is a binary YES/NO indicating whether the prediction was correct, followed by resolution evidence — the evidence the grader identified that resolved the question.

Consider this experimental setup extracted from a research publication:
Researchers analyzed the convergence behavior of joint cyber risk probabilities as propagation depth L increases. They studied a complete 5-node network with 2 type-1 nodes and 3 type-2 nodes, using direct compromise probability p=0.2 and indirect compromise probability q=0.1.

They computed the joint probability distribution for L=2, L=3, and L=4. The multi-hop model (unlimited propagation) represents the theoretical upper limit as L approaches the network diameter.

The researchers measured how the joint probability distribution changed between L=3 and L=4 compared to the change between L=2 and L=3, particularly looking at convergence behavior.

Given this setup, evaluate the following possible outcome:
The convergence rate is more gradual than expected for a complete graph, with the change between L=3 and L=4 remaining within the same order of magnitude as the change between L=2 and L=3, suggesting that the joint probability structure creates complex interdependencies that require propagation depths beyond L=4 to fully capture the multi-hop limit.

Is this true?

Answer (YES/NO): NO